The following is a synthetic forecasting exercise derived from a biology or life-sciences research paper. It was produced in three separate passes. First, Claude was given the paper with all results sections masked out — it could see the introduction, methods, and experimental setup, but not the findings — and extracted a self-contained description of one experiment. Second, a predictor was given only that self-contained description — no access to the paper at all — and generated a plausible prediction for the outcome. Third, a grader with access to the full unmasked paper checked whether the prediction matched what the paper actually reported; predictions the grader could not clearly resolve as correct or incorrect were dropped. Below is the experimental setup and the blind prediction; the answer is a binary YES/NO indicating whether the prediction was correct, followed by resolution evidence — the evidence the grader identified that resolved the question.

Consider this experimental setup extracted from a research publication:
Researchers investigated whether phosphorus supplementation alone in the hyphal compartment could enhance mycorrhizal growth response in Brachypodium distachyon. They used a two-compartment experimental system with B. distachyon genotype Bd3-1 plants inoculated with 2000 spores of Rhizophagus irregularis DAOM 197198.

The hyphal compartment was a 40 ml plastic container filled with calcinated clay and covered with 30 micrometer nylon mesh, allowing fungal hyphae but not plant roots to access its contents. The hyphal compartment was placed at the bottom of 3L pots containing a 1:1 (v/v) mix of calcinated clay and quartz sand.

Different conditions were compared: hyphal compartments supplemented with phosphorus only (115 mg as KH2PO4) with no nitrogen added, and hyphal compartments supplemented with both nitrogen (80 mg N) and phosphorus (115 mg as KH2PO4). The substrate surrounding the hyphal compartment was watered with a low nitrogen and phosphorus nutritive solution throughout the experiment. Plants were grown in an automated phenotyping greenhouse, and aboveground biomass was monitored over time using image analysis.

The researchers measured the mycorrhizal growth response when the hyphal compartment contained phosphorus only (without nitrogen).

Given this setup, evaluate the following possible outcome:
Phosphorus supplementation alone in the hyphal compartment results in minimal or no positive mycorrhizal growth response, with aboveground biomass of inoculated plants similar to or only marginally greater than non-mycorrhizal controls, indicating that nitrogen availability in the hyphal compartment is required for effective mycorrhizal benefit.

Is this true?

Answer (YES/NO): YES